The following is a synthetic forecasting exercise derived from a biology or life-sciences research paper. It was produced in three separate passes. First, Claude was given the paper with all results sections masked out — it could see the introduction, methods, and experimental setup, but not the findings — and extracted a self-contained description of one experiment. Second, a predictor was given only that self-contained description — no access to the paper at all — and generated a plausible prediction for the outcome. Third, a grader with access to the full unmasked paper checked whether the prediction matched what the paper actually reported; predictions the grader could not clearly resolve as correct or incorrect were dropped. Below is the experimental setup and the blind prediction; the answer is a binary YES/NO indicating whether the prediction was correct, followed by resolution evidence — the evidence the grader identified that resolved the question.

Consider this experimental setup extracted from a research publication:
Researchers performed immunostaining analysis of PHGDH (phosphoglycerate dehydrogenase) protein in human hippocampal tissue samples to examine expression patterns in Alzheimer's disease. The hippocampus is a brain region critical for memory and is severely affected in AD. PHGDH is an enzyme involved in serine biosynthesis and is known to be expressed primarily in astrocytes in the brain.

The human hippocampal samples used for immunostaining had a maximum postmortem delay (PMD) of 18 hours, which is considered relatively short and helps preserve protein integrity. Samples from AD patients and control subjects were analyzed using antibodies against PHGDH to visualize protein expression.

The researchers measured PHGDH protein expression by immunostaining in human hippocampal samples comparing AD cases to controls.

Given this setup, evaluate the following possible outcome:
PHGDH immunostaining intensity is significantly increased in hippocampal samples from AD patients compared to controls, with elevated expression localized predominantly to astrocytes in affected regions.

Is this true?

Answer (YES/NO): NO